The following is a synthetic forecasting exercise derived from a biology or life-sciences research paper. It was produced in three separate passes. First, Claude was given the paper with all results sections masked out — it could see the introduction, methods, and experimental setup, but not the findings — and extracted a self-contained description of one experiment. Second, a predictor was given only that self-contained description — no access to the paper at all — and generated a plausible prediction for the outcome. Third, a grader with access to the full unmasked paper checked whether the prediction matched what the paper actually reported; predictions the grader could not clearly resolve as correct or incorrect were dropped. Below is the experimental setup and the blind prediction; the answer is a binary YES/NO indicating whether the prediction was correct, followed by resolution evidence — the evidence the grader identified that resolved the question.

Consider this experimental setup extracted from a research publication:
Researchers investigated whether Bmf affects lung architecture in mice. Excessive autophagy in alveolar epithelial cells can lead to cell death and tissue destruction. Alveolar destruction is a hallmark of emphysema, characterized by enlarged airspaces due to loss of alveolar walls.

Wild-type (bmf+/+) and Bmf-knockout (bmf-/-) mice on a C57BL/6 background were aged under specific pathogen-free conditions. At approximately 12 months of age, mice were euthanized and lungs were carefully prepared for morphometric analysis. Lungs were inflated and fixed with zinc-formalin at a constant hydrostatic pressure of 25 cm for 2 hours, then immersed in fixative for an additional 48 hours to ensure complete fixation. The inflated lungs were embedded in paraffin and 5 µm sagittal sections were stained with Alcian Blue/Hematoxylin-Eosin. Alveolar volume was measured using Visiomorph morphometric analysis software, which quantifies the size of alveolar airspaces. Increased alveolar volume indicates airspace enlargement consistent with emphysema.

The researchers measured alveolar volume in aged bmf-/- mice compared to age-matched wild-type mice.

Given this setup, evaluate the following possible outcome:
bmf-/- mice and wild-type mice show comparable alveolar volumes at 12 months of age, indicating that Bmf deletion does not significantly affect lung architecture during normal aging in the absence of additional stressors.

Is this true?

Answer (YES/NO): NO